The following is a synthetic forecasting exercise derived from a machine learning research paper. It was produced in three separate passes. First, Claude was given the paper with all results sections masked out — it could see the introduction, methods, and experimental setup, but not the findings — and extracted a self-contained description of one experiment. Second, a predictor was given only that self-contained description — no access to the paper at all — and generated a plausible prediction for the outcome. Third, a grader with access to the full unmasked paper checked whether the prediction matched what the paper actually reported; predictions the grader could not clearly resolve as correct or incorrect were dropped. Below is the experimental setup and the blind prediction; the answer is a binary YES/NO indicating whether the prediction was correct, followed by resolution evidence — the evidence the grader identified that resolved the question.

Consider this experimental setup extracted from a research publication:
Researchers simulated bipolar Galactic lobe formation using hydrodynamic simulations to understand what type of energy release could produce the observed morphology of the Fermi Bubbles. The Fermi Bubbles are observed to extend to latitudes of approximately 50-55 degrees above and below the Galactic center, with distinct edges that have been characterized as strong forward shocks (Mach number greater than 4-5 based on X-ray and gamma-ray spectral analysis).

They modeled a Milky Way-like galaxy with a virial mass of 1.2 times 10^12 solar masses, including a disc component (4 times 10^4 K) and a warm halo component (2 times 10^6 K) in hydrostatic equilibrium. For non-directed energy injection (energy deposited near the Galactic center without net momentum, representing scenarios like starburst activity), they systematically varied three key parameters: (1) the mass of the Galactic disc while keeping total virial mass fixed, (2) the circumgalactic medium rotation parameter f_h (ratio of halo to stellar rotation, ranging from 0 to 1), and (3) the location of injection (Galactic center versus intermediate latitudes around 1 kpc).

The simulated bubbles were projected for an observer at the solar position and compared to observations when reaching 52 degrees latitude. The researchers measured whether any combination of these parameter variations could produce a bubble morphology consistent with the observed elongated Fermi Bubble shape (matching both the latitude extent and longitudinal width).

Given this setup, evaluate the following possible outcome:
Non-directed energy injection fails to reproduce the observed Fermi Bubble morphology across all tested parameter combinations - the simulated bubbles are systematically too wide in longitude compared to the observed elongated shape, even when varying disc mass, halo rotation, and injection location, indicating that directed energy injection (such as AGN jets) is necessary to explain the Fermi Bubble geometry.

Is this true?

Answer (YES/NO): YES